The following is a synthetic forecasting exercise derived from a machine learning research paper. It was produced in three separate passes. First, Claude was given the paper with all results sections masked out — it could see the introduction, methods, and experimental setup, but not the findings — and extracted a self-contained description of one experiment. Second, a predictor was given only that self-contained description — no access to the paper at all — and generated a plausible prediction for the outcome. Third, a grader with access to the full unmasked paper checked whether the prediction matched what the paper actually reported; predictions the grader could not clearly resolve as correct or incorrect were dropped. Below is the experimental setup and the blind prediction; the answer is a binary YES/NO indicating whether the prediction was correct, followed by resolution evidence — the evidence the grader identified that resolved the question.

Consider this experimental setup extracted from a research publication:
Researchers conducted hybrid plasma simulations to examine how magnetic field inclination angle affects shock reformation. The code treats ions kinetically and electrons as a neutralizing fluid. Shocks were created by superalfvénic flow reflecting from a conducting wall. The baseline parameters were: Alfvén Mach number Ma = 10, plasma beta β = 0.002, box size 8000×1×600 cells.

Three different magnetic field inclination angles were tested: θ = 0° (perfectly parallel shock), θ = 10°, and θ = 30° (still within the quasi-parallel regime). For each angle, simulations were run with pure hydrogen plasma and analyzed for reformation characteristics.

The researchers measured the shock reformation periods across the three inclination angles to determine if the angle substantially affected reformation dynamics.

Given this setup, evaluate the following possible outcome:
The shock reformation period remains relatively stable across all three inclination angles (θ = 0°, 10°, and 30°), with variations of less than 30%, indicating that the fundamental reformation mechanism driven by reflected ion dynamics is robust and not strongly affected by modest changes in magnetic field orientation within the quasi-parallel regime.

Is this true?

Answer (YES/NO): YES